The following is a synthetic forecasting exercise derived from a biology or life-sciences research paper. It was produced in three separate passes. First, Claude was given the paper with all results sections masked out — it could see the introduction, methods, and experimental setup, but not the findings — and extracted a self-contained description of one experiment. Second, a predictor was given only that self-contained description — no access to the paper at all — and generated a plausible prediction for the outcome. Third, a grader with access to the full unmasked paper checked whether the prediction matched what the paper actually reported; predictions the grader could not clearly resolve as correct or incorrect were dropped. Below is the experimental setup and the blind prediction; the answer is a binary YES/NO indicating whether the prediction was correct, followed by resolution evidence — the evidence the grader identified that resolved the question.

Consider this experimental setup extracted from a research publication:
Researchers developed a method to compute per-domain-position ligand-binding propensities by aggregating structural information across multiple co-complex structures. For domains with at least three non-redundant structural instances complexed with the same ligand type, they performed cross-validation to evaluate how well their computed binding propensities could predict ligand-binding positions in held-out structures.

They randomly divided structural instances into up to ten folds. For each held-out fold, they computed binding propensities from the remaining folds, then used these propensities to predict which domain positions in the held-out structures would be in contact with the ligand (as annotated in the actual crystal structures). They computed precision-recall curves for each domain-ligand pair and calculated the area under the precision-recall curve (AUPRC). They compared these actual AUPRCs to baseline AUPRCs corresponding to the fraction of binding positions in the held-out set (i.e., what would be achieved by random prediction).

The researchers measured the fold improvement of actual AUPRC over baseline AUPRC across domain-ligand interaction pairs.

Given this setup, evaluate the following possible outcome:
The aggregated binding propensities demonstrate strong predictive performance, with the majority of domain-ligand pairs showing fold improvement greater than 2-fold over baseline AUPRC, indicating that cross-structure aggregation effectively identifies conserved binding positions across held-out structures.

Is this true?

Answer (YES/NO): YES